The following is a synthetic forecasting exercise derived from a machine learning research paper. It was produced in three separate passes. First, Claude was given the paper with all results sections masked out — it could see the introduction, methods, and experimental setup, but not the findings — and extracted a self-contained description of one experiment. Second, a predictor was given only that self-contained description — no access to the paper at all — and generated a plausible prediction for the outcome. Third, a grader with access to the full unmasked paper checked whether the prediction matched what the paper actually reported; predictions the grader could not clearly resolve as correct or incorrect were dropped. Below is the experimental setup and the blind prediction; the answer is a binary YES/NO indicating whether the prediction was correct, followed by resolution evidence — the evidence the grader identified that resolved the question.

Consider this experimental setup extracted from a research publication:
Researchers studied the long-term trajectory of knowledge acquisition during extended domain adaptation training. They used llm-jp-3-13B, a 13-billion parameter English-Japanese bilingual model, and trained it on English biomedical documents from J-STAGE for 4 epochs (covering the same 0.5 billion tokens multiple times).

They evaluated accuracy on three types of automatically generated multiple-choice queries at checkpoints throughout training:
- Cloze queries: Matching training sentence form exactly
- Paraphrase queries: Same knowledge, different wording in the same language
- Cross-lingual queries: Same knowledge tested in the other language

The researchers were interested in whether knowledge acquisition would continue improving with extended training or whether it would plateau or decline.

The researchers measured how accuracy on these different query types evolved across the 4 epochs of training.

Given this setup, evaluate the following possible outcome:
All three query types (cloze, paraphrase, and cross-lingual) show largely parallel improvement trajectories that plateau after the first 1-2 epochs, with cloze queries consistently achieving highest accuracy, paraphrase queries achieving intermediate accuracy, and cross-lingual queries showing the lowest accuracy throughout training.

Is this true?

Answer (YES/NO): NO